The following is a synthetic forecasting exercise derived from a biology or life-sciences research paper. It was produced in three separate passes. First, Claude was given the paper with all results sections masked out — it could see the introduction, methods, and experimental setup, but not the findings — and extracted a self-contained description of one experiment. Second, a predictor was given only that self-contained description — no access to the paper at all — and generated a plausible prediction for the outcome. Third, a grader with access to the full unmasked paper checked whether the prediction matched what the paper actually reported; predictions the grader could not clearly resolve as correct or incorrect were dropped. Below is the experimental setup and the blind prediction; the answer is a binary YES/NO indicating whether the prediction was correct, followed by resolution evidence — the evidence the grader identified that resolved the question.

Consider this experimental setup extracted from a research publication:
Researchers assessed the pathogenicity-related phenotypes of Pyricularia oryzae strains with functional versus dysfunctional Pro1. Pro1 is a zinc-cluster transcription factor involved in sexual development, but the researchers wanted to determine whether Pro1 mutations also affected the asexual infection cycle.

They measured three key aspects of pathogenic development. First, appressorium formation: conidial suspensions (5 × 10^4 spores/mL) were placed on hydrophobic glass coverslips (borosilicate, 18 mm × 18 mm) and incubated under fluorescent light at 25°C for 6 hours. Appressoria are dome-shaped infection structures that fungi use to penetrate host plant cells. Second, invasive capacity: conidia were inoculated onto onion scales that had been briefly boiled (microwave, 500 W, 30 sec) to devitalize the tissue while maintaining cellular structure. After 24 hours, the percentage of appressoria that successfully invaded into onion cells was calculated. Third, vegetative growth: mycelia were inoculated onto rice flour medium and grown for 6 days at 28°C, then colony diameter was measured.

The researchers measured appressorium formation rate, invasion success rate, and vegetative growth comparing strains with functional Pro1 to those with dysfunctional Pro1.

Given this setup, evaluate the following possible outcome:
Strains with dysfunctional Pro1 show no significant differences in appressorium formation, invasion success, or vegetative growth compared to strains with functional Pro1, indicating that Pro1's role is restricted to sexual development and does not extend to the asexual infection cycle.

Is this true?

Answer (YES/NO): NO